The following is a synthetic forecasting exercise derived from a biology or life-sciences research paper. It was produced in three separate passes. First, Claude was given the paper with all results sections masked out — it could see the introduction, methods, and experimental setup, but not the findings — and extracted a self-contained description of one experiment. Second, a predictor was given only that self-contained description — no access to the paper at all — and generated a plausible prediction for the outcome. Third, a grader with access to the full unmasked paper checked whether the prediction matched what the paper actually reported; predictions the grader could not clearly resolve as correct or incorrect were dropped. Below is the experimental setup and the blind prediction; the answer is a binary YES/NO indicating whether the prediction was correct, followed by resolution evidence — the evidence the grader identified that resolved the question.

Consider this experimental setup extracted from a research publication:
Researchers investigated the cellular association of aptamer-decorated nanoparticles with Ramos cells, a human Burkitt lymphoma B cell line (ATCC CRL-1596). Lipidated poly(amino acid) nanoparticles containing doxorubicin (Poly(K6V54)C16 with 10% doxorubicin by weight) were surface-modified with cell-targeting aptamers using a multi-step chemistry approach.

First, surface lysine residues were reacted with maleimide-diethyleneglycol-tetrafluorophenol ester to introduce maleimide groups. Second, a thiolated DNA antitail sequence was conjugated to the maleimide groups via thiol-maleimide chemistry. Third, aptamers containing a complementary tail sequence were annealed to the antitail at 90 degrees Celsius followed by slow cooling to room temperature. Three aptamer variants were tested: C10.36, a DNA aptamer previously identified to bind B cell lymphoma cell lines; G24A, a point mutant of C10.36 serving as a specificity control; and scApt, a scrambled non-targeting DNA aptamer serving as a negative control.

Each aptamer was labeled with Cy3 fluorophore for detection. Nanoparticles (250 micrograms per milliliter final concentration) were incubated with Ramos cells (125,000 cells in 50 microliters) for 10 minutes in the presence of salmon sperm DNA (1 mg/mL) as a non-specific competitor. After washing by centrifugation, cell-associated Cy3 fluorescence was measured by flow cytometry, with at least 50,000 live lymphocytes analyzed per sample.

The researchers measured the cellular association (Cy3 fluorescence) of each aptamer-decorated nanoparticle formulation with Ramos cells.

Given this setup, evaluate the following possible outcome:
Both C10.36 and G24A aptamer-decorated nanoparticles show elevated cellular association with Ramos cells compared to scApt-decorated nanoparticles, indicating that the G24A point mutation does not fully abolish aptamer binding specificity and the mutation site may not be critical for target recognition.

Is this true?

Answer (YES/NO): NO